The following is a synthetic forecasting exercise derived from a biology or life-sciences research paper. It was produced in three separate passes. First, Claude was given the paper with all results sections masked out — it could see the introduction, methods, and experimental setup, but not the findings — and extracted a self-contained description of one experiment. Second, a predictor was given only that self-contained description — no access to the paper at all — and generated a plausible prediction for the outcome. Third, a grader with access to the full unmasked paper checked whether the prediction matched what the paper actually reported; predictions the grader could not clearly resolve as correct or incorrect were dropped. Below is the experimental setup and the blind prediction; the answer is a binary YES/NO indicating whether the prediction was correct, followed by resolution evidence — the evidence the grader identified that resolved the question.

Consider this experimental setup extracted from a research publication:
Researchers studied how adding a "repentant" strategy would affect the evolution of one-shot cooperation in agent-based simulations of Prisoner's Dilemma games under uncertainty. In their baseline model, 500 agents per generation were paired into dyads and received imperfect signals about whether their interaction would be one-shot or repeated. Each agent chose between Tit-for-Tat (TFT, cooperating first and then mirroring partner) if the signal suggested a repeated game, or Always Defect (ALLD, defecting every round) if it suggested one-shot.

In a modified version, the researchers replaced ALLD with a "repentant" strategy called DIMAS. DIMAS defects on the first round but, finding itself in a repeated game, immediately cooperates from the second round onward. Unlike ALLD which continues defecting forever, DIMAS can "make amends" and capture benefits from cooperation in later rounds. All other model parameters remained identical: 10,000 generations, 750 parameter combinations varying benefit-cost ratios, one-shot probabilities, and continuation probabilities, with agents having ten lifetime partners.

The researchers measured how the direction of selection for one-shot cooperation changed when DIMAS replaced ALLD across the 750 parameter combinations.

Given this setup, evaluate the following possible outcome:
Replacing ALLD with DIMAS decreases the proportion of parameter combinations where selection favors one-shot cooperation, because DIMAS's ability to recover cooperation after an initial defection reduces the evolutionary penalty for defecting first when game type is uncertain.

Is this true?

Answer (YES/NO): YES